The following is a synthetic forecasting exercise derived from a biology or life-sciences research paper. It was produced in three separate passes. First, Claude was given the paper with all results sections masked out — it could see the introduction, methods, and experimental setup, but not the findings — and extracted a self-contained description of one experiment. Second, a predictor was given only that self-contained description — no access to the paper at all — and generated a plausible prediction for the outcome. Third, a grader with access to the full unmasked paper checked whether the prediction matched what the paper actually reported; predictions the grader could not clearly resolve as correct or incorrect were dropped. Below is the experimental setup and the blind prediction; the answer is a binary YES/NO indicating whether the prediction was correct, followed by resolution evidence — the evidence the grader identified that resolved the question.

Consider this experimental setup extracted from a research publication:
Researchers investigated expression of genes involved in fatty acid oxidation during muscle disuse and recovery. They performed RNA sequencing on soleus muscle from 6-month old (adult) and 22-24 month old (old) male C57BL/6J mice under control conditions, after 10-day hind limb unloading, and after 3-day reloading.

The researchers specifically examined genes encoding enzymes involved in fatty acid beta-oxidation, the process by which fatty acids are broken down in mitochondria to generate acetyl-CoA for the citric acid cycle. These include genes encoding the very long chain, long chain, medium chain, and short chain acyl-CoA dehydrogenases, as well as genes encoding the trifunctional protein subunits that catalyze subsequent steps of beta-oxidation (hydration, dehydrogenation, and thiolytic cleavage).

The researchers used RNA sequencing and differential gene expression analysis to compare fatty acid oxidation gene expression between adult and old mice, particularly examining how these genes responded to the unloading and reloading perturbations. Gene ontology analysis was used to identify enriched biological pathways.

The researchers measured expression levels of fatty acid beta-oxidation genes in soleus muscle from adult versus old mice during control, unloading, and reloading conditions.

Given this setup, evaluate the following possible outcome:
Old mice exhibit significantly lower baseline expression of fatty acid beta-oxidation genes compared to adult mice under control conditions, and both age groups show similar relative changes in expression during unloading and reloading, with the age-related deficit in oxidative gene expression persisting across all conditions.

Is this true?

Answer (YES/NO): NO